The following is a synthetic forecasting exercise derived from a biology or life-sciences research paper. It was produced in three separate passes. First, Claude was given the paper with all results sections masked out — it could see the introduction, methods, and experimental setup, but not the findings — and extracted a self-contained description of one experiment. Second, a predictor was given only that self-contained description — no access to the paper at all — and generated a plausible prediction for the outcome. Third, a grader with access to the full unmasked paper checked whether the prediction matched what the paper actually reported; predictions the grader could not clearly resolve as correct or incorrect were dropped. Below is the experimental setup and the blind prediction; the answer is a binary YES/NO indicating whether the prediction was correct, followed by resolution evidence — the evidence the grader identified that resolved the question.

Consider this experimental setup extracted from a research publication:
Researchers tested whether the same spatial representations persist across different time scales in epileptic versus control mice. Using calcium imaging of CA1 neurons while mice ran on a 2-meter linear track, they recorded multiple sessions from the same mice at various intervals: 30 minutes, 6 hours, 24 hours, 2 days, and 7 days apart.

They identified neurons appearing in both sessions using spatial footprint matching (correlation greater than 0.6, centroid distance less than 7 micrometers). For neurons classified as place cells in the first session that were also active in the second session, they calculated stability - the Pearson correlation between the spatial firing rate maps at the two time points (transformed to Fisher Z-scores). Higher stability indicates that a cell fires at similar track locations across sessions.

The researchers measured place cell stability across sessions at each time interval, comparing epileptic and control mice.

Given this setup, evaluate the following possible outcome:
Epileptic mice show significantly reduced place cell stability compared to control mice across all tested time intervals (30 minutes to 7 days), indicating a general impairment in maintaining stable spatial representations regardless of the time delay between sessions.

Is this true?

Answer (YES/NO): YES